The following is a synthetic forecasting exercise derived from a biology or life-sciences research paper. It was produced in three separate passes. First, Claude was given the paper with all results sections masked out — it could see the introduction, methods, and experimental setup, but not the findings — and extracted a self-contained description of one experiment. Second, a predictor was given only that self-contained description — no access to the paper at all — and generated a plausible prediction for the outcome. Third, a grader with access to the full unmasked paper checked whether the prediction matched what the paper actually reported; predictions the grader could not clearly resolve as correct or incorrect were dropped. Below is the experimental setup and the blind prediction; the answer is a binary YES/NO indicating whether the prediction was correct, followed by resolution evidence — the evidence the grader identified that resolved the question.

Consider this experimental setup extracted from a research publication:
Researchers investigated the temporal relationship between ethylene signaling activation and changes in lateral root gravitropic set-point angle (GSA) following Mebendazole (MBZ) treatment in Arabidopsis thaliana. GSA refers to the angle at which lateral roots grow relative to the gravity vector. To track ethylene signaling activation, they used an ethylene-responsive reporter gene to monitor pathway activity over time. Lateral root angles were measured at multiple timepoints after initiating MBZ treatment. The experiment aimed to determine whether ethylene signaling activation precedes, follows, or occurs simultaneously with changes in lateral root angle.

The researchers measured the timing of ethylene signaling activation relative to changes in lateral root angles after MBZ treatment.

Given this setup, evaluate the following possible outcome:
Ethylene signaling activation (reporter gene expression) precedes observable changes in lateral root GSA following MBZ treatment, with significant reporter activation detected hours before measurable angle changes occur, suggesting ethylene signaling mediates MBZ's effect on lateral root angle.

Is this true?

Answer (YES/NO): YES